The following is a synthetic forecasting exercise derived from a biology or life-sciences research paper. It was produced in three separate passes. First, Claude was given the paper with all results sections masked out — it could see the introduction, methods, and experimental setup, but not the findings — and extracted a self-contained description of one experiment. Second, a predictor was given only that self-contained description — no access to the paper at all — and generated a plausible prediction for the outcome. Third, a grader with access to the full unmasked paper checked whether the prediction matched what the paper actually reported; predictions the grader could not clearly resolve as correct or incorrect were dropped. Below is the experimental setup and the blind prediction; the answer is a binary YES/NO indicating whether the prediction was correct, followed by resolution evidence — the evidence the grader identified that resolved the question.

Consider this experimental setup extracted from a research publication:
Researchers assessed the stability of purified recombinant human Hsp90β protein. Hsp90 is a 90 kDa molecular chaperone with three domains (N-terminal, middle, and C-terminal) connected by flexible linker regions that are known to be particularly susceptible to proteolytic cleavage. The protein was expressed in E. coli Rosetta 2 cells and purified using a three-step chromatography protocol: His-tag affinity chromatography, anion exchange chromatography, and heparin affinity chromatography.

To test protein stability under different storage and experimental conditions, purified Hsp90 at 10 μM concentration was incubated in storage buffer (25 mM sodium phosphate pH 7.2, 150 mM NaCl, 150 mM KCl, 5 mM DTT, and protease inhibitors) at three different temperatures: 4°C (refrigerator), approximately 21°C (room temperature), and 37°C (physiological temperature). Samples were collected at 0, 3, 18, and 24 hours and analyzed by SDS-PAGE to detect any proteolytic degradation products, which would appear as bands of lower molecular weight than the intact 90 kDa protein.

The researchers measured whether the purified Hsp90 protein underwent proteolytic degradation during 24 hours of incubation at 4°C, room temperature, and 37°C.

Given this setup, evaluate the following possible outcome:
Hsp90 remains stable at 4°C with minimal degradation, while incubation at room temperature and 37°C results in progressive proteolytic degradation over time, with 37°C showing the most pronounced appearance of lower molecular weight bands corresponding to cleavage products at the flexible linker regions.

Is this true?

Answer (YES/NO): NO